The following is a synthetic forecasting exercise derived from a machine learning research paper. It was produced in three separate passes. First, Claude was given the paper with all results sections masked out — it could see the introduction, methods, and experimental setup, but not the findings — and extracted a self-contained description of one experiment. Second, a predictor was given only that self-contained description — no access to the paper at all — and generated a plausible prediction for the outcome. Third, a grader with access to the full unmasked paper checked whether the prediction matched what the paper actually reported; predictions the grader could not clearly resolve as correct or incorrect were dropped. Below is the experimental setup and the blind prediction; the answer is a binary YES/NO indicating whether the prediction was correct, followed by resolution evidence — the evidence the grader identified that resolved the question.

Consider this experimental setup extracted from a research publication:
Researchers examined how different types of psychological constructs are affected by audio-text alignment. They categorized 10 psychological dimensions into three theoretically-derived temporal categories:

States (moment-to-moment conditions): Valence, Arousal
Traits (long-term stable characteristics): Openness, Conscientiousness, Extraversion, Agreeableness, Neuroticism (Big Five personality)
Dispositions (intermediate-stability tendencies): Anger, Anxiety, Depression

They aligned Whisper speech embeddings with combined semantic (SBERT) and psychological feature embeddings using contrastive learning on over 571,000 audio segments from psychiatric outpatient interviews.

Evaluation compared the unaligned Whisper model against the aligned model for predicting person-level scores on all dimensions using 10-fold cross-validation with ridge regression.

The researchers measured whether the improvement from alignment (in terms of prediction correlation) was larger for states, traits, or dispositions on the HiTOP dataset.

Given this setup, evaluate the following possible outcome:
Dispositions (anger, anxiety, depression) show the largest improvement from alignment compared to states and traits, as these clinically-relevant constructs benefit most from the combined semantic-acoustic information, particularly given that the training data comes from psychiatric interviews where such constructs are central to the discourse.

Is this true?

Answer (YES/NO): YES